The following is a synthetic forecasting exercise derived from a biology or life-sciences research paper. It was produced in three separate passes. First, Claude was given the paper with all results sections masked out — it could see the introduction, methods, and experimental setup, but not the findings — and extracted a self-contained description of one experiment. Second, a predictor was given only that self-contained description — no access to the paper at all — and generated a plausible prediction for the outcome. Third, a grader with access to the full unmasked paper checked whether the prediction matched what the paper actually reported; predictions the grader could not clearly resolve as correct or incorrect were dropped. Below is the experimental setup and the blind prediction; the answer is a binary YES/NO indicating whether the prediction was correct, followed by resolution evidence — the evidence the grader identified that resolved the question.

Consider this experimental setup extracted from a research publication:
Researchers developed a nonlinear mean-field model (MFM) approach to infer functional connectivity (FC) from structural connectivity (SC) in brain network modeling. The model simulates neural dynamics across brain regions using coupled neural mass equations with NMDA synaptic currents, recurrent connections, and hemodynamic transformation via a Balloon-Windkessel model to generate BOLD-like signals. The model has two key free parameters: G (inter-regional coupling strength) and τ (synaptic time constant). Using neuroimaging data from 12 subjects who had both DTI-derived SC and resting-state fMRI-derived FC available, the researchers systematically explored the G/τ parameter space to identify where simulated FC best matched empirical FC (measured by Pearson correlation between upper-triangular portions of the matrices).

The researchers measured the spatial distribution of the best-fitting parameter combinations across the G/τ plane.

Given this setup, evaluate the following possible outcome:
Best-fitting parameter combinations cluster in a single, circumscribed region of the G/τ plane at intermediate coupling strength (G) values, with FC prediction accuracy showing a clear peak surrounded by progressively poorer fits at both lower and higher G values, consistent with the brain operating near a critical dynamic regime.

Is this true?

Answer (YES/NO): NO